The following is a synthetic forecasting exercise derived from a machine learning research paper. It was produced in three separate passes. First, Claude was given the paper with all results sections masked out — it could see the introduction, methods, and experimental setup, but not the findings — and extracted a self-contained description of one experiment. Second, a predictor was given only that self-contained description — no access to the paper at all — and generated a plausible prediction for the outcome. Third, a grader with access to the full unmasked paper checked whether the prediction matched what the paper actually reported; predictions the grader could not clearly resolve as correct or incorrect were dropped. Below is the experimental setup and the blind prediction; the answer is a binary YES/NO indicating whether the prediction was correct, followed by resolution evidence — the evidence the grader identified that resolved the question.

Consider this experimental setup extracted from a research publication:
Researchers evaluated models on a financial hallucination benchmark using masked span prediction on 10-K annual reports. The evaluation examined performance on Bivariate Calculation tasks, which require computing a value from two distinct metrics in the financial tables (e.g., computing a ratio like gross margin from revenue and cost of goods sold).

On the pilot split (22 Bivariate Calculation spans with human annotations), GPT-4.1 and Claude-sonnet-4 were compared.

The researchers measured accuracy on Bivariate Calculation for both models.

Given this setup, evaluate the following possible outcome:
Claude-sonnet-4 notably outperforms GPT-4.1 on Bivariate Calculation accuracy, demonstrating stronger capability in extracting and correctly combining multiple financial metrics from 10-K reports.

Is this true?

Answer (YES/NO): YES